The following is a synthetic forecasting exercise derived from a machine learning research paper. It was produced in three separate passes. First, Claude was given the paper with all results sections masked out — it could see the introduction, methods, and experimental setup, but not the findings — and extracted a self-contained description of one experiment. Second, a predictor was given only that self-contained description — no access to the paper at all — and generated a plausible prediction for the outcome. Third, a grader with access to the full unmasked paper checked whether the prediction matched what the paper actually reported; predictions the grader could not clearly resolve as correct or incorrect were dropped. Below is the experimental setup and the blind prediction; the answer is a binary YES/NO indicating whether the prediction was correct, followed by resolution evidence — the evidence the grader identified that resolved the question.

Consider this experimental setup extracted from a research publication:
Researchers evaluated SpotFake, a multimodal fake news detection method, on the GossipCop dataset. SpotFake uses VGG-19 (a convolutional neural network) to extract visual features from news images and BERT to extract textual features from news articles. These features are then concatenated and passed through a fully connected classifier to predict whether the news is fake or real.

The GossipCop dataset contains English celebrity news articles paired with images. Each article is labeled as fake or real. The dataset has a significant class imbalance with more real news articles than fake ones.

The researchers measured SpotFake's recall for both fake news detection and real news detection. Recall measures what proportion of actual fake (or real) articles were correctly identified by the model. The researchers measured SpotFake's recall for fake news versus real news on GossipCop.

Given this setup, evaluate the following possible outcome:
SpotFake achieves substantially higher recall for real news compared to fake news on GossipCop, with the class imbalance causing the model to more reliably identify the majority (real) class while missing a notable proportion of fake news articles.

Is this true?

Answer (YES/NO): YES